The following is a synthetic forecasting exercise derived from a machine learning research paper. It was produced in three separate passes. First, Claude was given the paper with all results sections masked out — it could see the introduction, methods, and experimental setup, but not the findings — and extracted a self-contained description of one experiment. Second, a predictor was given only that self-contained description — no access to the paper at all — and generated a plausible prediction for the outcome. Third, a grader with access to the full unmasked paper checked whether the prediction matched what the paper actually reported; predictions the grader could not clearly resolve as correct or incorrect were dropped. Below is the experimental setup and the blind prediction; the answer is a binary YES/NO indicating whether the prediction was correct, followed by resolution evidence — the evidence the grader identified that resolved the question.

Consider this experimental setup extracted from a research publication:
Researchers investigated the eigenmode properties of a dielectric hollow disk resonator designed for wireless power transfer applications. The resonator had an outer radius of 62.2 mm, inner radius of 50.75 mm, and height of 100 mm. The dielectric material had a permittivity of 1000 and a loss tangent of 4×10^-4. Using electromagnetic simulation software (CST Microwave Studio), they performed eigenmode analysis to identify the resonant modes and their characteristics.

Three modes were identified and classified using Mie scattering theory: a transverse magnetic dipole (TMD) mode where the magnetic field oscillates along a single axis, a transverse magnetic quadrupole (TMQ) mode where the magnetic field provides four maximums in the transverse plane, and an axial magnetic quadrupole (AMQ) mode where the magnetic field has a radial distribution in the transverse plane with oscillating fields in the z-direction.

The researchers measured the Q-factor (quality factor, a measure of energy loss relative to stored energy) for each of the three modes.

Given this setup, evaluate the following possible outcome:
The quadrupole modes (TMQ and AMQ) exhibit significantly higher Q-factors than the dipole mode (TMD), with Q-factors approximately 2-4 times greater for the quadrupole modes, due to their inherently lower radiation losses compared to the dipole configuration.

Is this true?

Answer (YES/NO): NO